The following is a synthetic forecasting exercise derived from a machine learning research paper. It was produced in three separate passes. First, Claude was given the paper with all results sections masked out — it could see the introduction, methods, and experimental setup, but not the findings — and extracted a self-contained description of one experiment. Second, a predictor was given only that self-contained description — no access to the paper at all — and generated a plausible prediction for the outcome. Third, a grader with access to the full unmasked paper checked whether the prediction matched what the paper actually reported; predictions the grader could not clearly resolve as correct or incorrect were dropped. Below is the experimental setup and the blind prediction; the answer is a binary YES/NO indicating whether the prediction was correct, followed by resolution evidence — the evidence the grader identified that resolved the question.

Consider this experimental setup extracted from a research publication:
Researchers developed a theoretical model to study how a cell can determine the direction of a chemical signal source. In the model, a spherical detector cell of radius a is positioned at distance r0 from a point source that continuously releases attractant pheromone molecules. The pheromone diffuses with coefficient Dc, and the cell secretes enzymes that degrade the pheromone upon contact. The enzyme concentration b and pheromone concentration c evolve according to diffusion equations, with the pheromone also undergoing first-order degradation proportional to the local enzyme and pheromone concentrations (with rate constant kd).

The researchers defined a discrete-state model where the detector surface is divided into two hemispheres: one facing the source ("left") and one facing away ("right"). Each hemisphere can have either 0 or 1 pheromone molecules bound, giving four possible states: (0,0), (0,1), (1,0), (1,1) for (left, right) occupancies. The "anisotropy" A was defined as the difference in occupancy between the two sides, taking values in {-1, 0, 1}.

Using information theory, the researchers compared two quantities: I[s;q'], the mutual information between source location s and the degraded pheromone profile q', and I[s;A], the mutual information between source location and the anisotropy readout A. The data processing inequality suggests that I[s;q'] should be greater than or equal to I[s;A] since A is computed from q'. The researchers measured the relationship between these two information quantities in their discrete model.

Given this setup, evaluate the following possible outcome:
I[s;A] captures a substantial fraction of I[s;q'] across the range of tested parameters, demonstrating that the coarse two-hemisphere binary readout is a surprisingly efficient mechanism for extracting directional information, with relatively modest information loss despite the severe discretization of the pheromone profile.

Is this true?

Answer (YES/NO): NO